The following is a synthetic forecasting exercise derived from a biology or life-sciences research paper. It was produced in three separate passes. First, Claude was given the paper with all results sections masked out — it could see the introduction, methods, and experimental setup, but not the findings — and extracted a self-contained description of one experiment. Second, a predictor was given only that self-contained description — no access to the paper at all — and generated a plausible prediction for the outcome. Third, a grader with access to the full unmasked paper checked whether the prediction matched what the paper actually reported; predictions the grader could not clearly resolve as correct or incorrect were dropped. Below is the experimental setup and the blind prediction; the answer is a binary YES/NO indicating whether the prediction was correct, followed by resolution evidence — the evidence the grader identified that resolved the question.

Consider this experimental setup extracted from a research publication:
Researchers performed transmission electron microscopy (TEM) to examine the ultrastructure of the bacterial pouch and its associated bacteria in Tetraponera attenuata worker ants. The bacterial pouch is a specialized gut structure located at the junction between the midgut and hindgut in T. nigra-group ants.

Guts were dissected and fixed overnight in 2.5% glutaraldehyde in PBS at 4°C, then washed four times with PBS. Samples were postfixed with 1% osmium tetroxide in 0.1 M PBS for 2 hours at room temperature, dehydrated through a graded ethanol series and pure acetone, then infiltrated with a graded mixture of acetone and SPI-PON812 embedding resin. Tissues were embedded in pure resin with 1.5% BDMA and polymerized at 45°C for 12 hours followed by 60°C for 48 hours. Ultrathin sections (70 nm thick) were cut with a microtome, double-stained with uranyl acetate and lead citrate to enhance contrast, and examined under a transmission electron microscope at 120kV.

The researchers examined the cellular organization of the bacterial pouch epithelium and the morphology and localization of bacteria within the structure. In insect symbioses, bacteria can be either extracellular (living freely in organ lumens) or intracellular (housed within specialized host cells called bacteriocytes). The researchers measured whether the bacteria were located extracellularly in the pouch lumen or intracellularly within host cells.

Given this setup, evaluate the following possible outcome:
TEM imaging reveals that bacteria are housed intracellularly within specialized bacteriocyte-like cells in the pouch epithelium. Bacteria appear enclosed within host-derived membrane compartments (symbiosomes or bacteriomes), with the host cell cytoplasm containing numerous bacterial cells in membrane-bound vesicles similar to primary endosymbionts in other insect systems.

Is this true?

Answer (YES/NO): NO